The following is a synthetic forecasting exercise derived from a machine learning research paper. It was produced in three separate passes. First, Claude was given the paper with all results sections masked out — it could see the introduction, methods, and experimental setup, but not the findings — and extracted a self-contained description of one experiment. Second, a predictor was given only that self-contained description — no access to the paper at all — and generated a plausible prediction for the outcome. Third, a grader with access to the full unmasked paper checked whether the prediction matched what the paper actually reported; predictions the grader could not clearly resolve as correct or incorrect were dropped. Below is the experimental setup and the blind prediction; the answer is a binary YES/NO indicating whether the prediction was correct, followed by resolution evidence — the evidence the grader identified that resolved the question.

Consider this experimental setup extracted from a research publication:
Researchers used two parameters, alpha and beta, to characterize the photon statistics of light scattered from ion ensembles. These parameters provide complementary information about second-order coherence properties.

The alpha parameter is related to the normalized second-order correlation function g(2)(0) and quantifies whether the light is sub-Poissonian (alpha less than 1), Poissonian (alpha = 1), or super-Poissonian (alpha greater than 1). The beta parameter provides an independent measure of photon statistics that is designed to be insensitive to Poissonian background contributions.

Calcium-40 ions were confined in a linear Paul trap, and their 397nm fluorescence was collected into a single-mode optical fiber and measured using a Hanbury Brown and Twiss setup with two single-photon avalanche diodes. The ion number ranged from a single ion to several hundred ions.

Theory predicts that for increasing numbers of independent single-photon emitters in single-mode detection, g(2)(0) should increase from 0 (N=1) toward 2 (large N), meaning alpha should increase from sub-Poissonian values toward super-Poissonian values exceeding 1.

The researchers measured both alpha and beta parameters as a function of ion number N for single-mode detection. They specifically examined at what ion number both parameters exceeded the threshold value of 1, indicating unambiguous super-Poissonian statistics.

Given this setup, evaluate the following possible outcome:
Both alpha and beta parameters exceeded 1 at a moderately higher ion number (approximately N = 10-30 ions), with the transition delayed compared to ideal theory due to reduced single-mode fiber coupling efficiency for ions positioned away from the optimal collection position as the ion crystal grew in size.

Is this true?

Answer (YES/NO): YES